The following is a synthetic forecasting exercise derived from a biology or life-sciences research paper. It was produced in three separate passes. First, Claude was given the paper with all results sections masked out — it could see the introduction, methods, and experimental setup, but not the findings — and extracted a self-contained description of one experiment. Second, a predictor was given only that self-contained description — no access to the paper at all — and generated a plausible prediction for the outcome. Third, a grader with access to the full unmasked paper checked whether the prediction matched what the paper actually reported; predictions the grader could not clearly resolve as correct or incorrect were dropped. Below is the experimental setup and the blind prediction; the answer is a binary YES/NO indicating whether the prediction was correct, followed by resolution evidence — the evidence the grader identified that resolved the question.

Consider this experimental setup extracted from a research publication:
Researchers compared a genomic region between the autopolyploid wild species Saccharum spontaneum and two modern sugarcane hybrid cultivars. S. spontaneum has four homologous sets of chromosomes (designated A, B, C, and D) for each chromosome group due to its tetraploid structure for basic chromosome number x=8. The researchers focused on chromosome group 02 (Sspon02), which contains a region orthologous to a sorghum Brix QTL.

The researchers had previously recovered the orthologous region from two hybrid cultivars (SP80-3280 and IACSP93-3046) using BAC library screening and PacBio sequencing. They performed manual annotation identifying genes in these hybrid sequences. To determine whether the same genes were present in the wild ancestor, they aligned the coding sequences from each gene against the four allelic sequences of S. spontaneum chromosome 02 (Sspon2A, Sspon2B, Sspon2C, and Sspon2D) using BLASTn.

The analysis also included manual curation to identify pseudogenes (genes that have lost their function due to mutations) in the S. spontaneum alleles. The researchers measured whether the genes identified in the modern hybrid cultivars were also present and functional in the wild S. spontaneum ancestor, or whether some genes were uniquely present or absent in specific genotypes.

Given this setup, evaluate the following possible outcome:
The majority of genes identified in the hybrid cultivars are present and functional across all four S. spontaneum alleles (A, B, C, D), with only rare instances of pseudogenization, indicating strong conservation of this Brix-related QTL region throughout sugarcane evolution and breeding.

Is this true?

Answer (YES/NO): NO